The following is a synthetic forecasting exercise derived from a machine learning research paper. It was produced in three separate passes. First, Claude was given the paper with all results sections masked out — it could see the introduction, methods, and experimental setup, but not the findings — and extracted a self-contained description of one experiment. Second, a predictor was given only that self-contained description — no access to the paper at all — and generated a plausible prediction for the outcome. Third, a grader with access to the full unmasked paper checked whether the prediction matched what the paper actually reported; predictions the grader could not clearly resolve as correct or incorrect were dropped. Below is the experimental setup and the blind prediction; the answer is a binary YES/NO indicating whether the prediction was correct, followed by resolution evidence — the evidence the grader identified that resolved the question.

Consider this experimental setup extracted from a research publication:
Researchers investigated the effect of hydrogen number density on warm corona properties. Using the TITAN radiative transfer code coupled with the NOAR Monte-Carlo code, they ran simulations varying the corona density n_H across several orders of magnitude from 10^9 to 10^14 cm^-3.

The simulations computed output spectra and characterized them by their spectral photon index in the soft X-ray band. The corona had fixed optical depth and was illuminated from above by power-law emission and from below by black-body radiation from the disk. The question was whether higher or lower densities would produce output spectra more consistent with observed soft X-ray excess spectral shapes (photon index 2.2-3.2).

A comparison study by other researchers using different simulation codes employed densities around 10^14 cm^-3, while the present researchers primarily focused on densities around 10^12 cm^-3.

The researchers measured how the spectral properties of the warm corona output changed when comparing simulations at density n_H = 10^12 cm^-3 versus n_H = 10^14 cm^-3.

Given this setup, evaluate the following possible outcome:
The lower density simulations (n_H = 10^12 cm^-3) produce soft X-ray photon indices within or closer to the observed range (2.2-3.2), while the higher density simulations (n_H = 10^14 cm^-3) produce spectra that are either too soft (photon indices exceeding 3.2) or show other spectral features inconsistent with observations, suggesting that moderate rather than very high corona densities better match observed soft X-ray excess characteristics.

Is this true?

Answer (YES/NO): YES